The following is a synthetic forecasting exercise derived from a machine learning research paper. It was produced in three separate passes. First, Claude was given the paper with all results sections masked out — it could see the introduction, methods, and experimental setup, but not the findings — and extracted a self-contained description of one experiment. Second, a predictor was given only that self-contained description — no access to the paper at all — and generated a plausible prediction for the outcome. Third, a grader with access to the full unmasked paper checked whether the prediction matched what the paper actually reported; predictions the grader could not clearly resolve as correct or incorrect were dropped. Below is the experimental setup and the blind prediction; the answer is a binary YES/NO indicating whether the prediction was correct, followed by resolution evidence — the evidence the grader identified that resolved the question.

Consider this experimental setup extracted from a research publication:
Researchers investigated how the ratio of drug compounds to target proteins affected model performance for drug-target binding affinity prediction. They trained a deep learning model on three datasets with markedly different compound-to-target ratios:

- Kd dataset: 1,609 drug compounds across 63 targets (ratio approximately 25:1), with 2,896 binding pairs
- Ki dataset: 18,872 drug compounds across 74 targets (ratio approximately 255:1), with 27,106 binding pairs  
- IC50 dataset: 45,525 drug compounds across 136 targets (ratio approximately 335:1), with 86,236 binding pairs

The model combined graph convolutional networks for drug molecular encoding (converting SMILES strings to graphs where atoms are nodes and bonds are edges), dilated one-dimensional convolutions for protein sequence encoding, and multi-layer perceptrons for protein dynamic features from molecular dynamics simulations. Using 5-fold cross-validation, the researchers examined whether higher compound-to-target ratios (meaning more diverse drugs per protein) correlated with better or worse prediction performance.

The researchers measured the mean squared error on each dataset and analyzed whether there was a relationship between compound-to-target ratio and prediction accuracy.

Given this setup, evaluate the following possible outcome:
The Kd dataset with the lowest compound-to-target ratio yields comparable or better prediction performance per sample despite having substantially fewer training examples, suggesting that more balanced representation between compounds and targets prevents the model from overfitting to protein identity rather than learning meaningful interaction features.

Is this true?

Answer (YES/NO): NO